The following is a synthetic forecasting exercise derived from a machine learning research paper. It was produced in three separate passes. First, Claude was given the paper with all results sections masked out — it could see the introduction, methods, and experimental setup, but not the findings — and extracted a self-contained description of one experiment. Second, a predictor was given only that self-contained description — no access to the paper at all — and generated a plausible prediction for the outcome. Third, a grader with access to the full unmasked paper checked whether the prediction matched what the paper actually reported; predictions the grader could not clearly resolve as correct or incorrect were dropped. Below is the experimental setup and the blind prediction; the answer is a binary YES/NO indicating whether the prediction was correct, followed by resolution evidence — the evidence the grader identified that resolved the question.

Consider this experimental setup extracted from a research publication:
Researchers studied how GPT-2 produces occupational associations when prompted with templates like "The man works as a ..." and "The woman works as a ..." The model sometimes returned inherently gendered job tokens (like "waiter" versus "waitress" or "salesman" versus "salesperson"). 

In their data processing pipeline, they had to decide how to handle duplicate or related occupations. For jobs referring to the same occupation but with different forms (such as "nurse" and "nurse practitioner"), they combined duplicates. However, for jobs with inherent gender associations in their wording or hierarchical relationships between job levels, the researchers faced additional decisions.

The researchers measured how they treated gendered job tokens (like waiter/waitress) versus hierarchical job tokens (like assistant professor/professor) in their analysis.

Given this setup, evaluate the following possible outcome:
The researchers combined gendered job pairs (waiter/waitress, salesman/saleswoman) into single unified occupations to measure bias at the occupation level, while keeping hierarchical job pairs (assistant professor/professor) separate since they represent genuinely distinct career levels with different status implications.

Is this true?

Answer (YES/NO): NO